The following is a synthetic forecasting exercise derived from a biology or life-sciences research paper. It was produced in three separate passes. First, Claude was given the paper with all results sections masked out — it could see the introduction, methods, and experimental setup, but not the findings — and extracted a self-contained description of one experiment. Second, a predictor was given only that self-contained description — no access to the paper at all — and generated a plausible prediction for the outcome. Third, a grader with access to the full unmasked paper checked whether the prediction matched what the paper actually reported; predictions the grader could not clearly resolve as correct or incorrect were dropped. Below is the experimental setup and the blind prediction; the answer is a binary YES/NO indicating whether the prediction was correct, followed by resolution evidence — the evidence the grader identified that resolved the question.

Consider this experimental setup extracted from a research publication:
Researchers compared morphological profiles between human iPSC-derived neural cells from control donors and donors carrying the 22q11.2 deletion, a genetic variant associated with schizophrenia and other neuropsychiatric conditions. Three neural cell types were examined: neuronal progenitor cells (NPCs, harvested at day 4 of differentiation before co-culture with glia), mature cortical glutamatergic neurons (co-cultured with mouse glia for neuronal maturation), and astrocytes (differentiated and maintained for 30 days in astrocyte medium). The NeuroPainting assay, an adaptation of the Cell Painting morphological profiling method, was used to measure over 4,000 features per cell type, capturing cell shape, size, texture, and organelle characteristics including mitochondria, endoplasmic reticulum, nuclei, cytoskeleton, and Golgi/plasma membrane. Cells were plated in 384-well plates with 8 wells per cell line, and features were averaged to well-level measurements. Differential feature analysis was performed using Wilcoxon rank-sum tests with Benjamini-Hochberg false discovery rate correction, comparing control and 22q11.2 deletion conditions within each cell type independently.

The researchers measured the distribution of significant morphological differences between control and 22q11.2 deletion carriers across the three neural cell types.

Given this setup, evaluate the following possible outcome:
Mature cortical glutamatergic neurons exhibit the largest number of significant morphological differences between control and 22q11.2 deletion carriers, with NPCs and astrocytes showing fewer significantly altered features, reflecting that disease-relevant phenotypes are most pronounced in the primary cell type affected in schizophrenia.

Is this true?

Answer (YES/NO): NO